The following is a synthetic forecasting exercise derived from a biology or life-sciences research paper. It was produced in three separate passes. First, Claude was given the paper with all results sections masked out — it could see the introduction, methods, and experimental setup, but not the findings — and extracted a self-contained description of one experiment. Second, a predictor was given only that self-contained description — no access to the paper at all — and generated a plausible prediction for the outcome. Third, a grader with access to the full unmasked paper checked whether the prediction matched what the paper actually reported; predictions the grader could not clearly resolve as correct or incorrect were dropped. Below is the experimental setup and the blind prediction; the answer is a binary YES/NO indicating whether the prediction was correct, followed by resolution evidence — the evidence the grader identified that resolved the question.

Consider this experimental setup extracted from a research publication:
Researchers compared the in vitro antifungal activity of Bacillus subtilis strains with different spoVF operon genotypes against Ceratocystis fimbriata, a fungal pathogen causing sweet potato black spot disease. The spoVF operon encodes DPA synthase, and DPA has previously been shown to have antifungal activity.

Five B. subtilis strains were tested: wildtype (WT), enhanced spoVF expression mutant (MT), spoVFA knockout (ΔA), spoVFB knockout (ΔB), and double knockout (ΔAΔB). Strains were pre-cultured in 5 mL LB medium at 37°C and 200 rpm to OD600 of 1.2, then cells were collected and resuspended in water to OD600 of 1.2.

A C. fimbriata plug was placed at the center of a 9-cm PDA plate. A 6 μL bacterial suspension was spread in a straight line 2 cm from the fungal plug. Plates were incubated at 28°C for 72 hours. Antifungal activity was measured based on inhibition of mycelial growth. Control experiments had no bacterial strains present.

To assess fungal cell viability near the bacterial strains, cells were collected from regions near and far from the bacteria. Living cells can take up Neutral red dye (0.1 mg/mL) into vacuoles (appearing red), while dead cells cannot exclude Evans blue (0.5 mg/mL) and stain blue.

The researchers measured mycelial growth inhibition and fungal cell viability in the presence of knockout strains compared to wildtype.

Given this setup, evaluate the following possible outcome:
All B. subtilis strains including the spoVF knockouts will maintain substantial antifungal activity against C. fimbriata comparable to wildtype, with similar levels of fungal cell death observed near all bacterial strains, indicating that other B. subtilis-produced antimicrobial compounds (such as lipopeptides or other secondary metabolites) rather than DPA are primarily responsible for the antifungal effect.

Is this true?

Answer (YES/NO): NO